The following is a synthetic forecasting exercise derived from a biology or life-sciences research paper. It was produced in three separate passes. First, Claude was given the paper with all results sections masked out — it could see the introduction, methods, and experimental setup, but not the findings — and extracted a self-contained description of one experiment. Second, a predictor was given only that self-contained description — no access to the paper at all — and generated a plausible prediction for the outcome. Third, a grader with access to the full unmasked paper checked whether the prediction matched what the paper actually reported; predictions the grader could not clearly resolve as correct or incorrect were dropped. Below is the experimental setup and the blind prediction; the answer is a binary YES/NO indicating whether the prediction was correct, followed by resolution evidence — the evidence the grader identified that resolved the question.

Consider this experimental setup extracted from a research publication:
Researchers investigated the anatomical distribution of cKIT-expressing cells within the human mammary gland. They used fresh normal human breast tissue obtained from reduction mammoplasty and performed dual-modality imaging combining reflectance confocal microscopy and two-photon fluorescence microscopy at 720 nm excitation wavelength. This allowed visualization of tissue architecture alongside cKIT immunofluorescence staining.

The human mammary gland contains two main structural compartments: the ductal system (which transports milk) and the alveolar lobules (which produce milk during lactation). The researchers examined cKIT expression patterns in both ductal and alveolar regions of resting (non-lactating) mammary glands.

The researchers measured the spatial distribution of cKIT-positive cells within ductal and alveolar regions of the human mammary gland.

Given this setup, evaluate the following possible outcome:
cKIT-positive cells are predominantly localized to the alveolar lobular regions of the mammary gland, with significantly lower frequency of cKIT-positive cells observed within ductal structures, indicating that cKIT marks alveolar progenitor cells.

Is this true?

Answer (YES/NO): NO